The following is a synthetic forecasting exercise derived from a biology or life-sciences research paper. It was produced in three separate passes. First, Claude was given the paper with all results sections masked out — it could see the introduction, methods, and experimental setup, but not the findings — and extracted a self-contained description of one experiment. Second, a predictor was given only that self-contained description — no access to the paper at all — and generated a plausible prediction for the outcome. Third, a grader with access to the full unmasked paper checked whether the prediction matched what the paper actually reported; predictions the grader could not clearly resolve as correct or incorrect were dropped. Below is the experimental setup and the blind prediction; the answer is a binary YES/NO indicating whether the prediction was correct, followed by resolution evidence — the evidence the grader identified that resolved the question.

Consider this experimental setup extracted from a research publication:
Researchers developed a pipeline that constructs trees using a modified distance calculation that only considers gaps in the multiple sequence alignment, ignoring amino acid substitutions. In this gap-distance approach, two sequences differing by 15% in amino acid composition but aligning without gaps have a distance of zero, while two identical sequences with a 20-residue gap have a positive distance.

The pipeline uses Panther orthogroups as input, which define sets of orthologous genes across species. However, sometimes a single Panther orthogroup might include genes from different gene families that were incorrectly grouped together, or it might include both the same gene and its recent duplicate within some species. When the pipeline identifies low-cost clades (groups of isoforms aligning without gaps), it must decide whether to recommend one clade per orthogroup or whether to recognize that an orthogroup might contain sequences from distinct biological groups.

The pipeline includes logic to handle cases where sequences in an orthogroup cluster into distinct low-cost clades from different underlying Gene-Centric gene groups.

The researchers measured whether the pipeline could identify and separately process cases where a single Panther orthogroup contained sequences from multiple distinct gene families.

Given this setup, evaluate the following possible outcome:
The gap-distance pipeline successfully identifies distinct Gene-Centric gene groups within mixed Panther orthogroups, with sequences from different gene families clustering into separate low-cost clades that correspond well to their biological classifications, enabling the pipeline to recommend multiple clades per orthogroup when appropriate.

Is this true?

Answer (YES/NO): YES